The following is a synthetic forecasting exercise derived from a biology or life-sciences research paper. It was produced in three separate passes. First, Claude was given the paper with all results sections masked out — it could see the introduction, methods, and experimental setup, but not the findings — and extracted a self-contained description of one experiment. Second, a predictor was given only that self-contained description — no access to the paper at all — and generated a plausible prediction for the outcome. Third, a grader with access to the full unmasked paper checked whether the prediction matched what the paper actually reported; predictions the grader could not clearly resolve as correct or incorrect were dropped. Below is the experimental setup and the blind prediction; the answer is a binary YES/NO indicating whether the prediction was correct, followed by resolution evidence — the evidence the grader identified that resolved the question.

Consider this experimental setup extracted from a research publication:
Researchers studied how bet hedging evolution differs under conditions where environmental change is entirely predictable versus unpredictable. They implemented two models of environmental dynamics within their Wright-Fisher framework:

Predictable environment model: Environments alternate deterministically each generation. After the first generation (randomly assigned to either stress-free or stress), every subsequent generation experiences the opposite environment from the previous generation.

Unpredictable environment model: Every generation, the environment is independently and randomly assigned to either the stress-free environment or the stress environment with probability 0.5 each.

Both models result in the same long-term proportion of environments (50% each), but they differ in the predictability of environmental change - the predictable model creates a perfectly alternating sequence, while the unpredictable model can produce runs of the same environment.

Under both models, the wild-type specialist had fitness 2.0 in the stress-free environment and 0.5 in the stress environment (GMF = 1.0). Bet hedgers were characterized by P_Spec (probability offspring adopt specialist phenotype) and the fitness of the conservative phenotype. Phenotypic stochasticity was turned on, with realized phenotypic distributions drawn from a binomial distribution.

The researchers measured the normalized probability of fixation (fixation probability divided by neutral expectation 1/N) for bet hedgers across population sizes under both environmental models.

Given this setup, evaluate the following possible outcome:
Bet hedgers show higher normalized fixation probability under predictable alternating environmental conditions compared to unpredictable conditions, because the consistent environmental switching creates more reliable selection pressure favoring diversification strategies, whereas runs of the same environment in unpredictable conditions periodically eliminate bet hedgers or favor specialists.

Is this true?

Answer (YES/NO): NO